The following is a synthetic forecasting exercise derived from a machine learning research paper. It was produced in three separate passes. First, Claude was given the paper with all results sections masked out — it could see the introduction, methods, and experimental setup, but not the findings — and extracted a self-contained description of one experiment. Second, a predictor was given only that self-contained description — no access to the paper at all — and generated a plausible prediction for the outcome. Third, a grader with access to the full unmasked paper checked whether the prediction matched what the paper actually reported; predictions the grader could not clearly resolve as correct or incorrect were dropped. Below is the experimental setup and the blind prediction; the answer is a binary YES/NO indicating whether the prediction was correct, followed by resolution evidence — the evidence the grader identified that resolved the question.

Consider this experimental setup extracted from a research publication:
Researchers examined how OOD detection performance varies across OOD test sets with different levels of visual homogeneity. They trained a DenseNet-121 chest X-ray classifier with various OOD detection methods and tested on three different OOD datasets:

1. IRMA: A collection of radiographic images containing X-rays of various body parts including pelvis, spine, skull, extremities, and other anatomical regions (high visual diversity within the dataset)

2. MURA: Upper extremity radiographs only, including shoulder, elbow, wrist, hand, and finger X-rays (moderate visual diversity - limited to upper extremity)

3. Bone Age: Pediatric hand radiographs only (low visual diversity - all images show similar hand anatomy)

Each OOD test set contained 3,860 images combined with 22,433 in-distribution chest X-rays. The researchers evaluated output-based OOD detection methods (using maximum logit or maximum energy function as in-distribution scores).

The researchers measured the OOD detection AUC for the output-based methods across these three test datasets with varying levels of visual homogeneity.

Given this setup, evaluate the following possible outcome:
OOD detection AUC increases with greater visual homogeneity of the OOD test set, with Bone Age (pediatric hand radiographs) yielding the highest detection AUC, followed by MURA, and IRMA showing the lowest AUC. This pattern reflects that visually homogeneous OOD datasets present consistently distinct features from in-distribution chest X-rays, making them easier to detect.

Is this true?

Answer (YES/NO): YES